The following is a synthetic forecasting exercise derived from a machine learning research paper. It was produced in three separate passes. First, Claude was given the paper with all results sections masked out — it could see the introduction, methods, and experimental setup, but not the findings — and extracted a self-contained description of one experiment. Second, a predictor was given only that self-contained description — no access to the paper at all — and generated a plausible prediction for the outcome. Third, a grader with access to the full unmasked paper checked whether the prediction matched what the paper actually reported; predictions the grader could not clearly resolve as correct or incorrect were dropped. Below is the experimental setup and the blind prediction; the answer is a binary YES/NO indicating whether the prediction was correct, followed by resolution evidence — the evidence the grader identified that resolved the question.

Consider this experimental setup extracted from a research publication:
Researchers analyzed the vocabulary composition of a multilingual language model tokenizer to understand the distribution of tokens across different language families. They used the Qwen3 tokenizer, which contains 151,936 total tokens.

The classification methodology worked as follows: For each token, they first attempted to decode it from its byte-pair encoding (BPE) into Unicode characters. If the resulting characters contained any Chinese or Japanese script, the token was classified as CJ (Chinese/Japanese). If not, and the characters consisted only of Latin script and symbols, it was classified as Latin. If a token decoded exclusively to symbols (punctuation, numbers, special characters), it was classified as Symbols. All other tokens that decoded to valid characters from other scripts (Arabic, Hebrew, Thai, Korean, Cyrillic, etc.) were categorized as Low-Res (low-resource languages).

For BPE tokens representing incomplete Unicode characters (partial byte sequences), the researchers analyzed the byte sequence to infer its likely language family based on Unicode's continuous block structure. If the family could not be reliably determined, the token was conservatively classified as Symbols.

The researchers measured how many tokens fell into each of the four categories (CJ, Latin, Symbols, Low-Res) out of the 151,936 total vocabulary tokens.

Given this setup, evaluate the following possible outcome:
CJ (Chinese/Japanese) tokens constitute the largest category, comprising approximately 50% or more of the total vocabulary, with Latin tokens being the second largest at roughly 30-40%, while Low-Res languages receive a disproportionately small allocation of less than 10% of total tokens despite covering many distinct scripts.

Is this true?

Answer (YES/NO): NO